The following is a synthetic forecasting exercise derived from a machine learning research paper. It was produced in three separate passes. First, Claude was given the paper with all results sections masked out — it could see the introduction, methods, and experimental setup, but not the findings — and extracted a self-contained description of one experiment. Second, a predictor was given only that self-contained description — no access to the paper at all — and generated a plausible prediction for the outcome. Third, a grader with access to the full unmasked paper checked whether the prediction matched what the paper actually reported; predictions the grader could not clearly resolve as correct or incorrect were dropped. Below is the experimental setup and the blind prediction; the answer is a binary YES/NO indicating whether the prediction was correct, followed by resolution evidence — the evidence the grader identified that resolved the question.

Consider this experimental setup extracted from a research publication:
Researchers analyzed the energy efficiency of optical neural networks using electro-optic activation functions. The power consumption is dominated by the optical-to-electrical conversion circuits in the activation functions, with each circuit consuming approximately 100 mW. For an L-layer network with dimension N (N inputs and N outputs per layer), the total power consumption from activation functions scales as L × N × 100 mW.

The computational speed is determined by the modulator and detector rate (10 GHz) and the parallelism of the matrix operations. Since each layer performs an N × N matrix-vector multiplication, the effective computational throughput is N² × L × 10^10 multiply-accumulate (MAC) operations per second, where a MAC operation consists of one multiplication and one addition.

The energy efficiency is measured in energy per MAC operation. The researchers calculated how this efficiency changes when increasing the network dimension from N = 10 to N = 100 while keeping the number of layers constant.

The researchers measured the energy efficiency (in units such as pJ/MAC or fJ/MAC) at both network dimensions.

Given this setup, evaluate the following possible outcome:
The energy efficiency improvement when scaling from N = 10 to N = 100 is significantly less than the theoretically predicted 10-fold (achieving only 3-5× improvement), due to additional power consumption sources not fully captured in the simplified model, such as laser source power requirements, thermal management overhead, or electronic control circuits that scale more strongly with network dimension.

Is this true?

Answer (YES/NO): NO